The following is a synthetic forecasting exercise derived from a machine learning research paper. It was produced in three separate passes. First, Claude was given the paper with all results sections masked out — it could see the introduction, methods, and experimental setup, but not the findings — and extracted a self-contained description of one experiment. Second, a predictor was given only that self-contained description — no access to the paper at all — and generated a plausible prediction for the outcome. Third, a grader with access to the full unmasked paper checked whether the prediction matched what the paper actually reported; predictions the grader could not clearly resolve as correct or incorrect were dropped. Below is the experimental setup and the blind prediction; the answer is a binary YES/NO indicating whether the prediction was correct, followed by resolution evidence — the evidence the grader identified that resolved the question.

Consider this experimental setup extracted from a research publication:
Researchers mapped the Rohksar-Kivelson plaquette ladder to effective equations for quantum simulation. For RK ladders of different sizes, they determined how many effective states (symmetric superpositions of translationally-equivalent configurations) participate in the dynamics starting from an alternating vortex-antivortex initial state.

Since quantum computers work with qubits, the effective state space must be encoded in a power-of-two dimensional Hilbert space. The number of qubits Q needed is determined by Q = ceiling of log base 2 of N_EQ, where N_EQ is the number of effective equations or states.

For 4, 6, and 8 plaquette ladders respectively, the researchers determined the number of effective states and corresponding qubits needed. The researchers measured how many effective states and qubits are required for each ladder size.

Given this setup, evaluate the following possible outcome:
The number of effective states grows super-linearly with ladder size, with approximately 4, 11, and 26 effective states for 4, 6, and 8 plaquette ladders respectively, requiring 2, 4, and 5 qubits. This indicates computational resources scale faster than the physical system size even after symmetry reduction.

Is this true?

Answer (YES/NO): NO